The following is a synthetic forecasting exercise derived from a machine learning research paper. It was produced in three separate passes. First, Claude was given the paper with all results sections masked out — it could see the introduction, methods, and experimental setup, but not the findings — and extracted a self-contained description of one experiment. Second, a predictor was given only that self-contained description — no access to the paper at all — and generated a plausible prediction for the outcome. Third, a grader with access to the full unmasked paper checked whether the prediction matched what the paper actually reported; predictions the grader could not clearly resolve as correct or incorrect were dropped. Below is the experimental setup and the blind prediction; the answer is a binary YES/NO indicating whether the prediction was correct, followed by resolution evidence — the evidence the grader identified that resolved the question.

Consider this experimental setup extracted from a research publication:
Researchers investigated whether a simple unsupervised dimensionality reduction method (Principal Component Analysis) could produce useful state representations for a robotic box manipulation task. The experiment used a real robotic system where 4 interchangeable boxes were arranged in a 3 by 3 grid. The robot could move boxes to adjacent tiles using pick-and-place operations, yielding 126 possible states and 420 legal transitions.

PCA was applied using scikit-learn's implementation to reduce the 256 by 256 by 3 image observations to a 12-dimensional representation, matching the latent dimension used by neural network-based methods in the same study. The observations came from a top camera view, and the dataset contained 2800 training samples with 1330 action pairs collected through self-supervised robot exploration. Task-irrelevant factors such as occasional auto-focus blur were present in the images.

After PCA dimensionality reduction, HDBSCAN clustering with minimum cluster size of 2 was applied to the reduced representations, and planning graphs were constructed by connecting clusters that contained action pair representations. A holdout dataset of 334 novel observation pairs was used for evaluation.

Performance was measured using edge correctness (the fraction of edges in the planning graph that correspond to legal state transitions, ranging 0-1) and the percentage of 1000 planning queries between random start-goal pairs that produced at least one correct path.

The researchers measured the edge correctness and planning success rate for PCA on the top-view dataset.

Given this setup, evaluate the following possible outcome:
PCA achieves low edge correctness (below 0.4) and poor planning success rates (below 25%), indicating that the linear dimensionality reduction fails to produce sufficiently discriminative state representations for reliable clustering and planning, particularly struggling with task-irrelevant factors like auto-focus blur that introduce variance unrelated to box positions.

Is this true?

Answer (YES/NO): NO